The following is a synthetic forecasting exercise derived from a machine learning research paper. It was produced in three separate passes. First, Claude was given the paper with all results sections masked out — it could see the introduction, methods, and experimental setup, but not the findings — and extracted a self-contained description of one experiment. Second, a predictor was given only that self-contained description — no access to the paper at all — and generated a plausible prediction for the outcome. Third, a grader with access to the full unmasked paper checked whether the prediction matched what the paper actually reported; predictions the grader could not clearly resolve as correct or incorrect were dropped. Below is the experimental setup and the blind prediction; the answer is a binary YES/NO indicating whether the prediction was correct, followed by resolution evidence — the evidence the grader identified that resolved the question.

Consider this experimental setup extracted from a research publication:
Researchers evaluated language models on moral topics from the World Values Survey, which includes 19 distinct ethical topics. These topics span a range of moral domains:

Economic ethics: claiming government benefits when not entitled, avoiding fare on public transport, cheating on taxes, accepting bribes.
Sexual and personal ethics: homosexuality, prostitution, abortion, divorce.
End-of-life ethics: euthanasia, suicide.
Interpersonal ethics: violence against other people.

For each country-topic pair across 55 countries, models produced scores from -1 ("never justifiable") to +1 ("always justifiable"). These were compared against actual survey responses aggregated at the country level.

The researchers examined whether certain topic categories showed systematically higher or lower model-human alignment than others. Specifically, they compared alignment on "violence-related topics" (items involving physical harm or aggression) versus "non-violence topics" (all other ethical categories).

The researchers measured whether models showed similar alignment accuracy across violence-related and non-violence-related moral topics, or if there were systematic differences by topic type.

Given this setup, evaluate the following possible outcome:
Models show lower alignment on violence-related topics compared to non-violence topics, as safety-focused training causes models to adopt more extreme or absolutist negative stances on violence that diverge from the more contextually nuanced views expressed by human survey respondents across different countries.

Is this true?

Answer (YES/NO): NO